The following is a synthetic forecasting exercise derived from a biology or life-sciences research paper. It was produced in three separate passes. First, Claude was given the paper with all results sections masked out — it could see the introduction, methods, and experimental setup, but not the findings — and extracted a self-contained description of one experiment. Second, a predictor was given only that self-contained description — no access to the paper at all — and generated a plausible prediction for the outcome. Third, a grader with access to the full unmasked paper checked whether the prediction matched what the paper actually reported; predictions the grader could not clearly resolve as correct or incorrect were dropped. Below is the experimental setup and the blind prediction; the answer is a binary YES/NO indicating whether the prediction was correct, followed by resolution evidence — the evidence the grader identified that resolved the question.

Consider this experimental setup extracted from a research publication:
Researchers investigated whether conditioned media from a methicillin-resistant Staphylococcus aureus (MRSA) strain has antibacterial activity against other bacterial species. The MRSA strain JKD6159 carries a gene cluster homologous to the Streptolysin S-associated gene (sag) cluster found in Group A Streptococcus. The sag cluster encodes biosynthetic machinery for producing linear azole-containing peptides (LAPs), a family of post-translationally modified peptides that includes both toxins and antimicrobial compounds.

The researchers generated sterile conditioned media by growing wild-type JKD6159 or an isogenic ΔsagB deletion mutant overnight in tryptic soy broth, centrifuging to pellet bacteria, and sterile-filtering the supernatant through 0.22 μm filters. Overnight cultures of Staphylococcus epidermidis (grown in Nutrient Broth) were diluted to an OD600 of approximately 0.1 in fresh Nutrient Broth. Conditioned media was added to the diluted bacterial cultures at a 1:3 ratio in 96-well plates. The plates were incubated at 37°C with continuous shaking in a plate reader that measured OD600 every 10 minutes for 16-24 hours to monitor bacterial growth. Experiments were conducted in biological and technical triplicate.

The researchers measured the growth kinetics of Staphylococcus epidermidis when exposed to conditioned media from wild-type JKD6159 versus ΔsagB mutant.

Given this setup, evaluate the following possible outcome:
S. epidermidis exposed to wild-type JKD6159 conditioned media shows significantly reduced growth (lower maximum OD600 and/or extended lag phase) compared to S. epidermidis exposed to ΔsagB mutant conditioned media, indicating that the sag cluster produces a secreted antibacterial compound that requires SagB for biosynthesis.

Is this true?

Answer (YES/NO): NO